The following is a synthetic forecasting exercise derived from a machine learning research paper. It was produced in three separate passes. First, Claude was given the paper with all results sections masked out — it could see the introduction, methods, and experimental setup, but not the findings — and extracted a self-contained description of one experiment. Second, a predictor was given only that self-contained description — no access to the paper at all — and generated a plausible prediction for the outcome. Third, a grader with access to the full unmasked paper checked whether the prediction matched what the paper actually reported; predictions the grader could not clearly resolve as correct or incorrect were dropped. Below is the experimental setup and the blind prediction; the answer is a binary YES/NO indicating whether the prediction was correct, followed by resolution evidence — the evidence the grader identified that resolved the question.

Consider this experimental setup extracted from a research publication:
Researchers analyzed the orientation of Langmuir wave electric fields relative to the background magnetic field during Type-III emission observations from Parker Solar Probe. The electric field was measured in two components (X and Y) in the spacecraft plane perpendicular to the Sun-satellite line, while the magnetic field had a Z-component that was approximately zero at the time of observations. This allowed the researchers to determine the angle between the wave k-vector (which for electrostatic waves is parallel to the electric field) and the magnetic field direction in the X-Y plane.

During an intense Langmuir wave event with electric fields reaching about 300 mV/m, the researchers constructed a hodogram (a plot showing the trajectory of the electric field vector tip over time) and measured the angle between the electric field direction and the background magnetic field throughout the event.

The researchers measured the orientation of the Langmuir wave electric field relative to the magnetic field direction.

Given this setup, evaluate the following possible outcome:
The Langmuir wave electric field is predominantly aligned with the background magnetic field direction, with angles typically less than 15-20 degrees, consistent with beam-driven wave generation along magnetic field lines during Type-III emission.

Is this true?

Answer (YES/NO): NO